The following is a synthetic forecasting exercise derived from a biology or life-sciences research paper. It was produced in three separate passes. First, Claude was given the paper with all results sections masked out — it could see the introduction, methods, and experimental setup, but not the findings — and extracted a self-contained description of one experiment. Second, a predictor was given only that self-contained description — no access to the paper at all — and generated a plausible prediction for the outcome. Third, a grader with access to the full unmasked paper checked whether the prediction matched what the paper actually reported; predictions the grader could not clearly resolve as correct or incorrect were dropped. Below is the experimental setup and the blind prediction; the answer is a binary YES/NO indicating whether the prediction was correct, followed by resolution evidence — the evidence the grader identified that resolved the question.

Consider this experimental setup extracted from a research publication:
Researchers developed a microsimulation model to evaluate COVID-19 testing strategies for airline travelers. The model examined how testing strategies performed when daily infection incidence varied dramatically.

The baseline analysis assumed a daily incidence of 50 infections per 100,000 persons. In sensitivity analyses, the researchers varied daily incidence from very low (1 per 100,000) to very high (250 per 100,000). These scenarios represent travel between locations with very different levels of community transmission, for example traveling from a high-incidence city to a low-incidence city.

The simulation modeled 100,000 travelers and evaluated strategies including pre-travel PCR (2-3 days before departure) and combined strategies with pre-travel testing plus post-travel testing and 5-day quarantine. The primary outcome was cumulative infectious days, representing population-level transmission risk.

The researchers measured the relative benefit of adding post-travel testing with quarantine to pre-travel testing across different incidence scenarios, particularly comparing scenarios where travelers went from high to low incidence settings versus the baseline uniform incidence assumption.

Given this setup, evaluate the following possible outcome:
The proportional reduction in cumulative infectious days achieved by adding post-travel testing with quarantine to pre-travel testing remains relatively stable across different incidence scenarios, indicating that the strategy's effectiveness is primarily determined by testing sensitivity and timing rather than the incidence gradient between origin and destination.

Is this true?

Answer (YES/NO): NO